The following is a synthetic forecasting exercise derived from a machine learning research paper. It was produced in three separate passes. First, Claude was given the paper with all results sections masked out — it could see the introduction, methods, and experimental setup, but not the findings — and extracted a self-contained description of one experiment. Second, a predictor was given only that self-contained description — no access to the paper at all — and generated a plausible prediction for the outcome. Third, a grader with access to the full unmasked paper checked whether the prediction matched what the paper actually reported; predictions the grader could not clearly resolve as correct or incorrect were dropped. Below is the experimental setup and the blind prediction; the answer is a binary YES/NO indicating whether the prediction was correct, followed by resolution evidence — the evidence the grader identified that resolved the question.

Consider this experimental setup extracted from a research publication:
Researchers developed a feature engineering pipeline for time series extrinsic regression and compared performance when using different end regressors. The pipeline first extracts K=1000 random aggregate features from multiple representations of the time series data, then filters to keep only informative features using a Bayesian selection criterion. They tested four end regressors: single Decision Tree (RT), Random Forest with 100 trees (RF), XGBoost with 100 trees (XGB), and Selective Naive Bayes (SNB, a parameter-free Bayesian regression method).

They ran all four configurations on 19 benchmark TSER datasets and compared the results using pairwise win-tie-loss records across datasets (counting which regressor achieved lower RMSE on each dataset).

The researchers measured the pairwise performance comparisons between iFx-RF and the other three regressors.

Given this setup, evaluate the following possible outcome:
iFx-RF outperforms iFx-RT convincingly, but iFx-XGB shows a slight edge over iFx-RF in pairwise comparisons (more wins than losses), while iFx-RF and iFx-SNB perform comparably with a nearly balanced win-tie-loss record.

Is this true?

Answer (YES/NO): NO